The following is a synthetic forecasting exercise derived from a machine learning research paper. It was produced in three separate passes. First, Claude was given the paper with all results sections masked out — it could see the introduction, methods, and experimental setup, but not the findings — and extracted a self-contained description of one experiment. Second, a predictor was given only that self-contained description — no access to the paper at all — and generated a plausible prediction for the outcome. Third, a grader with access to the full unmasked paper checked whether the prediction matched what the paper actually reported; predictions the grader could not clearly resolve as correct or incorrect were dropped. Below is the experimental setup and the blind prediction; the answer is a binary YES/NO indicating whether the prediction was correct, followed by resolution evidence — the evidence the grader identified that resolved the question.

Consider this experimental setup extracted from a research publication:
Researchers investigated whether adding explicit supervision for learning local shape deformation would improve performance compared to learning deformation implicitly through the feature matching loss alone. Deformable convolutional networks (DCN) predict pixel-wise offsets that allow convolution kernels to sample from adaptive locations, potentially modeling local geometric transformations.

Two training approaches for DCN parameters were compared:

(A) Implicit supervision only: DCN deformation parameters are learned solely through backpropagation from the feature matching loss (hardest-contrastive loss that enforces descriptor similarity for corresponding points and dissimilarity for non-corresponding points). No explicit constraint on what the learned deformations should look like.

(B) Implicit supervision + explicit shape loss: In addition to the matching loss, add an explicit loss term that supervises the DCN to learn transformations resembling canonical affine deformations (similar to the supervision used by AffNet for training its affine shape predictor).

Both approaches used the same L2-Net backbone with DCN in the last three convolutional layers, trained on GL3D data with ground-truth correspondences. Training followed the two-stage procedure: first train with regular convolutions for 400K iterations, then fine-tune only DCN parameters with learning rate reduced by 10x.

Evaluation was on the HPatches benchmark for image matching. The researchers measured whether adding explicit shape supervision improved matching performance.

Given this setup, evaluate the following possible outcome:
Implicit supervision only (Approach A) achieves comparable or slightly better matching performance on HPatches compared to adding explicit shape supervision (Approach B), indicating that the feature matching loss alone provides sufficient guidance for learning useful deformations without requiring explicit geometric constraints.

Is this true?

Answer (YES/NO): YES